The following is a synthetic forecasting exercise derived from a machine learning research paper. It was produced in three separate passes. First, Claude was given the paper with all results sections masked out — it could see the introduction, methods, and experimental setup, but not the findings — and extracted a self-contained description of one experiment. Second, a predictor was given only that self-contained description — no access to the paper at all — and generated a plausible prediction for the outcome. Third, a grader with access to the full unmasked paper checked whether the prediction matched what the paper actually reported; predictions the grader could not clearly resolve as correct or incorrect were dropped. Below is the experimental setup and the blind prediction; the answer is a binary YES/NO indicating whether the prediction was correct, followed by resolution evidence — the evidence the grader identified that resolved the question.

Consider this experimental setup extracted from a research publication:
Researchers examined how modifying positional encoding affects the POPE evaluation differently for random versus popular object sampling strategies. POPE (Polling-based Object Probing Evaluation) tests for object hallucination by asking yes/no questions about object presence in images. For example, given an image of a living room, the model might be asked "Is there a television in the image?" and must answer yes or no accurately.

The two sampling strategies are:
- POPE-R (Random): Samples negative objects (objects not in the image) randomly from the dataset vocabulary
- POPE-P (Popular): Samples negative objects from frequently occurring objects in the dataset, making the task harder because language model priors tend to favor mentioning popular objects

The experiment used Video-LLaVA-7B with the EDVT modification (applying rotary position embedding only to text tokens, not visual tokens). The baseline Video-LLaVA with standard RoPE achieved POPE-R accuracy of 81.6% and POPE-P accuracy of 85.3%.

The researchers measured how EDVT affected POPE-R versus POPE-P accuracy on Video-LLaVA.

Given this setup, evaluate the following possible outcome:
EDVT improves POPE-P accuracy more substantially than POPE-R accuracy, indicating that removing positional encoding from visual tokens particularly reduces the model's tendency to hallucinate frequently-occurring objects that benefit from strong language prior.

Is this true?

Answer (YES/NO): NO